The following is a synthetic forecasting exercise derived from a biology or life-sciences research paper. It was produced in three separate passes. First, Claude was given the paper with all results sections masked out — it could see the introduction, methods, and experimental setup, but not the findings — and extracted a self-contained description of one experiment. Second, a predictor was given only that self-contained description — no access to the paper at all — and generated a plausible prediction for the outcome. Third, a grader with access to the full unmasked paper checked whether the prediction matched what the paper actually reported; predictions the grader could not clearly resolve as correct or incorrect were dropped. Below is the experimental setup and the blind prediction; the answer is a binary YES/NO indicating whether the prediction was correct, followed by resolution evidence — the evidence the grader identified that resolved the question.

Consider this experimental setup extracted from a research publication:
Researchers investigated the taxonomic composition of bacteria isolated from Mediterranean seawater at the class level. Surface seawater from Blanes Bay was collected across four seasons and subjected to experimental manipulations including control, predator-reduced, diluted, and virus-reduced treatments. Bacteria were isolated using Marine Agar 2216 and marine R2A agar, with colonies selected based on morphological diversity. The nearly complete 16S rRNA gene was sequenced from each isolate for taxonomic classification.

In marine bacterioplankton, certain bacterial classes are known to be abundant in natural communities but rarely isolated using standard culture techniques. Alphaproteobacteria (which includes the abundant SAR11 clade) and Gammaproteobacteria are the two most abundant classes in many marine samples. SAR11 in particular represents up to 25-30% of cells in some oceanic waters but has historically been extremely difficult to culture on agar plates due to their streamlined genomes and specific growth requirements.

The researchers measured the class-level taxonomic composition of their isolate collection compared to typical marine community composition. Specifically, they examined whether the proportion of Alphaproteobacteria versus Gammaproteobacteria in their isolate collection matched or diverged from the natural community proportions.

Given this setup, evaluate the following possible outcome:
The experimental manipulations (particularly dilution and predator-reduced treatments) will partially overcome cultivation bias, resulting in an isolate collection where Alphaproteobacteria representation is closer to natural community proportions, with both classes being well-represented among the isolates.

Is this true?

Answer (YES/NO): NO